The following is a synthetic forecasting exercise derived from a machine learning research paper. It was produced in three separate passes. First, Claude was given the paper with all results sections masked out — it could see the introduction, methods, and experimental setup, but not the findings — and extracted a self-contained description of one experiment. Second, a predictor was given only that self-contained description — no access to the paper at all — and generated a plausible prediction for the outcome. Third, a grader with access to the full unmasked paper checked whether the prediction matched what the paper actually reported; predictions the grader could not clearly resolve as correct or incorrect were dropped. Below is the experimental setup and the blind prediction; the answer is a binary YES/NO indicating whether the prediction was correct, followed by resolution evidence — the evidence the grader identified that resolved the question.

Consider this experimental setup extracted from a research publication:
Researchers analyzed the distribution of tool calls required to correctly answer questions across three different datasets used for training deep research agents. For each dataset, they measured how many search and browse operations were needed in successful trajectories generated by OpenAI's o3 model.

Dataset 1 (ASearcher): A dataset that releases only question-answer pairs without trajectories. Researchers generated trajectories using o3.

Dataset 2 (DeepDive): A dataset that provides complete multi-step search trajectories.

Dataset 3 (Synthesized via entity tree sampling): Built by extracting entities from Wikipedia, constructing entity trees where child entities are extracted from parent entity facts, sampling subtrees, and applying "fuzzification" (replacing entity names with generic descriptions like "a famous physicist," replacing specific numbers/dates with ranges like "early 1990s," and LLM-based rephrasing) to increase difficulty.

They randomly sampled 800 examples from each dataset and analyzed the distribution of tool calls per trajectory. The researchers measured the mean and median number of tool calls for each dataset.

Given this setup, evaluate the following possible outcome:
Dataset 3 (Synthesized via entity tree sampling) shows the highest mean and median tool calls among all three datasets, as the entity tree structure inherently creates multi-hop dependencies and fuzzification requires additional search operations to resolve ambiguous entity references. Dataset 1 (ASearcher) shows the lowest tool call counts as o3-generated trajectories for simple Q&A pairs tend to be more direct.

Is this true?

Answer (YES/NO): YES